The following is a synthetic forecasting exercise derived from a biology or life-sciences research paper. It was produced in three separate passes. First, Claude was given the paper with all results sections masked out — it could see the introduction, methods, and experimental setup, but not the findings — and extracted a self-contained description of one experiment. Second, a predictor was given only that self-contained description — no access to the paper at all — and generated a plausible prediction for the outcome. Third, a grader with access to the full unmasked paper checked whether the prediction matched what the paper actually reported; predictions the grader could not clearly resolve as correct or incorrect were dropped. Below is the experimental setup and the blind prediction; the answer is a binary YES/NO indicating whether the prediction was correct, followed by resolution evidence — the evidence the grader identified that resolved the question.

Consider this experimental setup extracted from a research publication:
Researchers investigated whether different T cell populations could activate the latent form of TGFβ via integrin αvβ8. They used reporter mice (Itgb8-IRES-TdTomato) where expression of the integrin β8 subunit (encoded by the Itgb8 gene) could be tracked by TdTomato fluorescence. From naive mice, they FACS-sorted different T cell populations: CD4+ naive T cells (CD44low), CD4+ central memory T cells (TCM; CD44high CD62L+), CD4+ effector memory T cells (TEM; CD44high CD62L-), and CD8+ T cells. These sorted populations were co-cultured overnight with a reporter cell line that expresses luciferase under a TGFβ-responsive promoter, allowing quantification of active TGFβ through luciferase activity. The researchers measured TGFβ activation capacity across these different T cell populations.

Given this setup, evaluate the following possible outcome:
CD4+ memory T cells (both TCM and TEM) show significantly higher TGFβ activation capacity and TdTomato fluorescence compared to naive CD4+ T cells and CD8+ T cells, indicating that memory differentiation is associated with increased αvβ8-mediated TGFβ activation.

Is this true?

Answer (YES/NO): NO